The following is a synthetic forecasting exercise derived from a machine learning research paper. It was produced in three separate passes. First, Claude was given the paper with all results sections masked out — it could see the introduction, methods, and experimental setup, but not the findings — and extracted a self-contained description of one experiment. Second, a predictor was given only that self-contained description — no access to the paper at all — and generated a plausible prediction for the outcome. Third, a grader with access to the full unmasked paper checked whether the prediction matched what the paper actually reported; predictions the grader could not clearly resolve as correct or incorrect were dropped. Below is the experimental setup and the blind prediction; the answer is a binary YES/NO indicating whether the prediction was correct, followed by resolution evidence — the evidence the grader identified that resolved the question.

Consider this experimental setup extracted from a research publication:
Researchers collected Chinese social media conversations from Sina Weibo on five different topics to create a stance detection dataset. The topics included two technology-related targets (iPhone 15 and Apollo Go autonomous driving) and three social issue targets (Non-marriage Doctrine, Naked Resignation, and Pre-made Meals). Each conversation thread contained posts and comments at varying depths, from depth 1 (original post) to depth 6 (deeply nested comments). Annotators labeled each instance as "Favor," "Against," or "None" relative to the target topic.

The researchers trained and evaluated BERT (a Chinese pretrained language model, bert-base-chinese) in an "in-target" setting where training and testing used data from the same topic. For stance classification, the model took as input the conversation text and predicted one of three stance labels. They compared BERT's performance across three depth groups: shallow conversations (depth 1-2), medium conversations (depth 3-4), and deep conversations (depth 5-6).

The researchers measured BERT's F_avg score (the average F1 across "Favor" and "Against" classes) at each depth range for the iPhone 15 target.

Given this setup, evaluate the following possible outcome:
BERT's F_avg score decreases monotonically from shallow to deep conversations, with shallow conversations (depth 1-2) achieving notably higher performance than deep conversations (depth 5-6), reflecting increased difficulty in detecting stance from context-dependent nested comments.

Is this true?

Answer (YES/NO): YES